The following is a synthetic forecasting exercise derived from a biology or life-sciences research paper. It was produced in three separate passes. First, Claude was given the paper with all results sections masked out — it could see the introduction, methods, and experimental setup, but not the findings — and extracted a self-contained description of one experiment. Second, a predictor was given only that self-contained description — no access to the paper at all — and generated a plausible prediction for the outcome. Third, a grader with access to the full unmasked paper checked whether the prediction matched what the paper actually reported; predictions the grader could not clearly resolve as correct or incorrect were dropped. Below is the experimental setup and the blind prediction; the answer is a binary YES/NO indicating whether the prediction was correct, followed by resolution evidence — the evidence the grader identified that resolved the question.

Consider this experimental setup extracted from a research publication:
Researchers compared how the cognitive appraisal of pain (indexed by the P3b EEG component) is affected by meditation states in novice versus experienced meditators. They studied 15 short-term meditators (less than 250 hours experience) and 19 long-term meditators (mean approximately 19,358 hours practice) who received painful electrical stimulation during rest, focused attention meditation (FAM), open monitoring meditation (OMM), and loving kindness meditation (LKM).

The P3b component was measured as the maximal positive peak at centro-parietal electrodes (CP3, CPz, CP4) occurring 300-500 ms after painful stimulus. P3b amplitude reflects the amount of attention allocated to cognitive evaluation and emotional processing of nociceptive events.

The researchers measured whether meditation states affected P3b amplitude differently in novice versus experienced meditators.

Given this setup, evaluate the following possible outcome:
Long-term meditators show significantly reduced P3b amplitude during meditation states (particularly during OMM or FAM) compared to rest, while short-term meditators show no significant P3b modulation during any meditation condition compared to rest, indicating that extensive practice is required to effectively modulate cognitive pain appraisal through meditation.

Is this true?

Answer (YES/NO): NO